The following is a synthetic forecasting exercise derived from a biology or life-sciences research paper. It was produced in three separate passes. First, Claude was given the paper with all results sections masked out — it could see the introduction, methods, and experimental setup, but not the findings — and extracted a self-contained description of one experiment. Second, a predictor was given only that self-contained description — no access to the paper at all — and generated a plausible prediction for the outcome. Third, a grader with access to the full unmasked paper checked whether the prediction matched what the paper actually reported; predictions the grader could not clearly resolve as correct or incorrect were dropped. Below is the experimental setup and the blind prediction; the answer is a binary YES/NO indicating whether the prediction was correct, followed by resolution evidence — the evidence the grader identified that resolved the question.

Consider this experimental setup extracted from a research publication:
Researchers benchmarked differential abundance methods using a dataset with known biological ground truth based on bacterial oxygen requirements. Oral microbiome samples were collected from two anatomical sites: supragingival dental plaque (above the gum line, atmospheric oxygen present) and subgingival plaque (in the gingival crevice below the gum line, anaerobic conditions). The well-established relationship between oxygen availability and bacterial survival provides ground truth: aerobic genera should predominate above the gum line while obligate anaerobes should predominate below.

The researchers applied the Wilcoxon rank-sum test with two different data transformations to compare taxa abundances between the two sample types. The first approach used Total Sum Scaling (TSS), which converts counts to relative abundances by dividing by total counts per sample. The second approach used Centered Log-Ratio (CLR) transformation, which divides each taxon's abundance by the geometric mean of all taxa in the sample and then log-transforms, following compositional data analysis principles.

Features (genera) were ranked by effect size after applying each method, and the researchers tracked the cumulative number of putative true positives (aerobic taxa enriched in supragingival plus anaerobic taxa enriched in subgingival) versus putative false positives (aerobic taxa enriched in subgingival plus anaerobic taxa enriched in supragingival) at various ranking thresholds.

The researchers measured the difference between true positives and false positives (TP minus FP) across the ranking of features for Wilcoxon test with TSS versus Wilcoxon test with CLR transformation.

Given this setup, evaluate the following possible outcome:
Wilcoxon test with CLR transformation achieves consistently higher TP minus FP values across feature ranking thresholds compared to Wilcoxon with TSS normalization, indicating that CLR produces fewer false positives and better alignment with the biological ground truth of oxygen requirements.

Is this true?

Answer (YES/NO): NO